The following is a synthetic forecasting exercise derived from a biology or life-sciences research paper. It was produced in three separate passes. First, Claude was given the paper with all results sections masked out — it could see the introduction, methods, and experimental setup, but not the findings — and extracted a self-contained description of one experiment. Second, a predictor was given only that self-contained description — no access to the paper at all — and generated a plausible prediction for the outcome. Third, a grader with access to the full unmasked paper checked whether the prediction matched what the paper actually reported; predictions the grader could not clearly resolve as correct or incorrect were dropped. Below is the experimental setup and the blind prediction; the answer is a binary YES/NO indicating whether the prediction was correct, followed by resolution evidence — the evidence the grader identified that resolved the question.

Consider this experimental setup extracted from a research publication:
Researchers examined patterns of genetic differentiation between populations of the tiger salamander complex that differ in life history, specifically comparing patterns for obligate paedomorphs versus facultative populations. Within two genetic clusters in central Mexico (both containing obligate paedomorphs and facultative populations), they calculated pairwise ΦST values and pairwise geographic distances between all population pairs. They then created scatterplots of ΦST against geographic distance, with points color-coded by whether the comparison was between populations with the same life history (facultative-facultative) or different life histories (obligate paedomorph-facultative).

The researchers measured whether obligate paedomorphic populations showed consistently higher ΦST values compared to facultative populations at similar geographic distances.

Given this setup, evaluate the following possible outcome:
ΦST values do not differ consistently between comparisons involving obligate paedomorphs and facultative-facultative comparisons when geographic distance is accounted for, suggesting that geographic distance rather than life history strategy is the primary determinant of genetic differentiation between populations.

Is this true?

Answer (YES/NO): YES